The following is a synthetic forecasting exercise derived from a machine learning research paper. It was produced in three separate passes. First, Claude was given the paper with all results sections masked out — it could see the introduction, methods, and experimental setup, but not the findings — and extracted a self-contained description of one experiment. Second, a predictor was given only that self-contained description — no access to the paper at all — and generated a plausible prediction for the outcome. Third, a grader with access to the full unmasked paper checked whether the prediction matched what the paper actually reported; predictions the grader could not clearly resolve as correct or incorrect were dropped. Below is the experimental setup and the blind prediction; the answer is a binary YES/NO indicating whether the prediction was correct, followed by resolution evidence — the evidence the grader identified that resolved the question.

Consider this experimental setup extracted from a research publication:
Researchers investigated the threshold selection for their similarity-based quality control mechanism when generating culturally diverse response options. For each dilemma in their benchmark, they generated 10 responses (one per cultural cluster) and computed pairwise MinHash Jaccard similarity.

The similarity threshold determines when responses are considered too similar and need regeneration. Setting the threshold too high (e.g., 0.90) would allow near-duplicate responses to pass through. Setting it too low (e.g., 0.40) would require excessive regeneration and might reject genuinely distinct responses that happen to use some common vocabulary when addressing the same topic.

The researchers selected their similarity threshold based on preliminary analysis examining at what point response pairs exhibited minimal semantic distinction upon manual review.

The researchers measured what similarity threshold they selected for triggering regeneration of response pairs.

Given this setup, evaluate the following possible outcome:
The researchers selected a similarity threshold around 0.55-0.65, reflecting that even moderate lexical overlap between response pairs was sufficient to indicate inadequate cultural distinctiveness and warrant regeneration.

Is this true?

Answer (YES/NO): NO